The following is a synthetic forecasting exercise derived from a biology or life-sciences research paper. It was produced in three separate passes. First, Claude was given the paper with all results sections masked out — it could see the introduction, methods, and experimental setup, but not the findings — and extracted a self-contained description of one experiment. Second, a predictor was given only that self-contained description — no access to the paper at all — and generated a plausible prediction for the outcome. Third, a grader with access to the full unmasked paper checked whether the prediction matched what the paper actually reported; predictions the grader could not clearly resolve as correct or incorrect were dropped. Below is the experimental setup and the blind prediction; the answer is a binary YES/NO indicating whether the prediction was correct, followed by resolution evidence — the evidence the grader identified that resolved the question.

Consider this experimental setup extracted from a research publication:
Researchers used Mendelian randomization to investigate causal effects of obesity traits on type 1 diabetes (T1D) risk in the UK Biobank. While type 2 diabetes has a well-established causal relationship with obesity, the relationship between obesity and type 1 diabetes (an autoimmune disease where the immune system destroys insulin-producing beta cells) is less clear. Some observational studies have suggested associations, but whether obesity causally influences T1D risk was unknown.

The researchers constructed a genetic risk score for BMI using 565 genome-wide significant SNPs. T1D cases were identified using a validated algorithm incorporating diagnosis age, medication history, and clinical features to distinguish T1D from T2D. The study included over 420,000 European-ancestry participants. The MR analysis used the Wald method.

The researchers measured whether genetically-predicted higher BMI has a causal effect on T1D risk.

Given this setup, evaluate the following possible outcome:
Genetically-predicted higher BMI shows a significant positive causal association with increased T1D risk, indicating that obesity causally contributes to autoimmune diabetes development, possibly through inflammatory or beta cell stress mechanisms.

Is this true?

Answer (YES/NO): YES